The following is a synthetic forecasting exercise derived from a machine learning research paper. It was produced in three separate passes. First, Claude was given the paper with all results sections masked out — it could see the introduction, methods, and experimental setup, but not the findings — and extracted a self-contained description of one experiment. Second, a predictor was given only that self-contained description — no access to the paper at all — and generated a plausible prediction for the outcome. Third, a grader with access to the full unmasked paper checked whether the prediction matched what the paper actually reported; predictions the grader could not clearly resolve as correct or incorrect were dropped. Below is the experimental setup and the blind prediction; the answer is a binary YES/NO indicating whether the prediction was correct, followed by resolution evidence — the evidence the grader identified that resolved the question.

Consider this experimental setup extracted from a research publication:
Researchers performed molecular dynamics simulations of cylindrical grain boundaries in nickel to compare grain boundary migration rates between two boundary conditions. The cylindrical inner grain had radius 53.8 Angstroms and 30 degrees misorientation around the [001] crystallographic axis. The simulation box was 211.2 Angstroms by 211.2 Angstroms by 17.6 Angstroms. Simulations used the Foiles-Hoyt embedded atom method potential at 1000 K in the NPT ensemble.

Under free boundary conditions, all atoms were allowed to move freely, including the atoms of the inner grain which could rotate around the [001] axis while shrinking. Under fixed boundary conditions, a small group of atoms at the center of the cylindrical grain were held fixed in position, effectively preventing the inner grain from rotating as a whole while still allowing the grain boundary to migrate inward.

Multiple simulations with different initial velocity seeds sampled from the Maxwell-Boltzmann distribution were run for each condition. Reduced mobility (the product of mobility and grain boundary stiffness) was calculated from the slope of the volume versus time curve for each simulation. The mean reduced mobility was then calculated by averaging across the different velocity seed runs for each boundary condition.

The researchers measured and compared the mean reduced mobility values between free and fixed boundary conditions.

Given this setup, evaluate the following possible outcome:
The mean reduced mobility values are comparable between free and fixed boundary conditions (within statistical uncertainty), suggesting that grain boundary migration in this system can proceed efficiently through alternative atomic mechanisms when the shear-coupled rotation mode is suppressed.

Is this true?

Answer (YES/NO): NO